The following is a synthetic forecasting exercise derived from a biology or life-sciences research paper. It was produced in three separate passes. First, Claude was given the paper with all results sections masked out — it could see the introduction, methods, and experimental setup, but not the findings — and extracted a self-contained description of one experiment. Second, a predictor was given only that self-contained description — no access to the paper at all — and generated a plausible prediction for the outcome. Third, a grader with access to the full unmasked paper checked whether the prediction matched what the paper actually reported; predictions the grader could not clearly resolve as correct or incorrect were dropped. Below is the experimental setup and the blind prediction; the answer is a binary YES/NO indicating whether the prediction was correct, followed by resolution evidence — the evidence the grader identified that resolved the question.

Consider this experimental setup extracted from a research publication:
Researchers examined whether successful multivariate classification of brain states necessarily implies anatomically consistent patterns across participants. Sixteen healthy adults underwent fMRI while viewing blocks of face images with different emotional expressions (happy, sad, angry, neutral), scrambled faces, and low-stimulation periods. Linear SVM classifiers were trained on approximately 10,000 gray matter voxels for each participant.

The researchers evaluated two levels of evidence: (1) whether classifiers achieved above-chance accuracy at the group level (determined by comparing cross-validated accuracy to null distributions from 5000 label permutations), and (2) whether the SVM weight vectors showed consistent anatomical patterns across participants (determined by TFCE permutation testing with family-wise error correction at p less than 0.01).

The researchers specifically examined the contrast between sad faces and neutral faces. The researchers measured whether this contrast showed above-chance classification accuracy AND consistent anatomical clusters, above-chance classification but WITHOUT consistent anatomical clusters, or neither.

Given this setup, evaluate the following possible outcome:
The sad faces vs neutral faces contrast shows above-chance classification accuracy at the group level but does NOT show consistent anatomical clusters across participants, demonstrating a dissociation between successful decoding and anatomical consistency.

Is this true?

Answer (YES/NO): NO